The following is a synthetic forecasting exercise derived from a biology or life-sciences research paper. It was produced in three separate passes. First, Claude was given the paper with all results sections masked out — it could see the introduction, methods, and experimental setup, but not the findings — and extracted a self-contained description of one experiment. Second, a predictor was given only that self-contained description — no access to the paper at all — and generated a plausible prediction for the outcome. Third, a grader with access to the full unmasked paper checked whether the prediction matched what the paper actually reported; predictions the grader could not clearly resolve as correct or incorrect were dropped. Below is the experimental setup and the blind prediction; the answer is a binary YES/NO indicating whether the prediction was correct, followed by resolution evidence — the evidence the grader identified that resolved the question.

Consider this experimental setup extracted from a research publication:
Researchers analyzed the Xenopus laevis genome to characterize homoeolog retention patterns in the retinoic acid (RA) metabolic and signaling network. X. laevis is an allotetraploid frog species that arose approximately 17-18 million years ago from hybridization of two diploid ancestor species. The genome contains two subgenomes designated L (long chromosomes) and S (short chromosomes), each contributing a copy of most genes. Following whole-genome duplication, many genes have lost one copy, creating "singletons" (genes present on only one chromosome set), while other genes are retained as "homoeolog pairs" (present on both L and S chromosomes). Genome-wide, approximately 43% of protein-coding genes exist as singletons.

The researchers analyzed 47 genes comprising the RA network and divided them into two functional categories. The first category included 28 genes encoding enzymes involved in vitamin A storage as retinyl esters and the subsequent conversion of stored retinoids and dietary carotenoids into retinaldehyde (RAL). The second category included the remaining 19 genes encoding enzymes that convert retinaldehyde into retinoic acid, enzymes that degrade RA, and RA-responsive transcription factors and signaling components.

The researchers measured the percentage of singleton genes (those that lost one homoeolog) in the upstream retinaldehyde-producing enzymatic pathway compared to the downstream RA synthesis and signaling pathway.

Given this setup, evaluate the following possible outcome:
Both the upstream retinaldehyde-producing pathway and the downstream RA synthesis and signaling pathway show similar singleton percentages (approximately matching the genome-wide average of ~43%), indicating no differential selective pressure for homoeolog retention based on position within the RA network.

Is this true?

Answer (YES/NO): NO